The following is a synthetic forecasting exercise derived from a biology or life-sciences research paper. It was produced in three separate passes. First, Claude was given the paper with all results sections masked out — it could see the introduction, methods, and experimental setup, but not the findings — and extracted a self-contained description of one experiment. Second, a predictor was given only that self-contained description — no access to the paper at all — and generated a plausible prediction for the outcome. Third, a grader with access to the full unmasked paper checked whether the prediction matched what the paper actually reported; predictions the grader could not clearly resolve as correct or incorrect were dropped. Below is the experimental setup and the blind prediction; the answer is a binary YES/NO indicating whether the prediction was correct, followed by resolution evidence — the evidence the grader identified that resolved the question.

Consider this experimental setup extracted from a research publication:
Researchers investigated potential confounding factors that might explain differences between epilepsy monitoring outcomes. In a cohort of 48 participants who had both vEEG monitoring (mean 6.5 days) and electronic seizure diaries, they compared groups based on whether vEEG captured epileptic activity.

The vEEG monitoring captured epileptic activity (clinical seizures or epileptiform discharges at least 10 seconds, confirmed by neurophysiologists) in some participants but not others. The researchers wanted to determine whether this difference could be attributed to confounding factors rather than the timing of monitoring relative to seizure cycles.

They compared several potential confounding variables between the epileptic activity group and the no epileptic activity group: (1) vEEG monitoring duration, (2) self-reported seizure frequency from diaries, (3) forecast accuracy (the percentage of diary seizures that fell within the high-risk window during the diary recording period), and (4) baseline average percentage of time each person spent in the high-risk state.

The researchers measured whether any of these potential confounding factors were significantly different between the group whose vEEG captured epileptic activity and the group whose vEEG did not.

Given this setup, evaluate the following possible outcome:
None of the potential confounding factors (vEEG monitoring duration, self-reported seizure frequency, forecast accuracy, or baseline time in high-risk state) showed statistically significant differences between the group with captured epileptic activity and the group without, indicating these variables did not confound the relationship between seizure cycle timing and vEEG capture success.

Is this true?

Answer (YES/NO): NO